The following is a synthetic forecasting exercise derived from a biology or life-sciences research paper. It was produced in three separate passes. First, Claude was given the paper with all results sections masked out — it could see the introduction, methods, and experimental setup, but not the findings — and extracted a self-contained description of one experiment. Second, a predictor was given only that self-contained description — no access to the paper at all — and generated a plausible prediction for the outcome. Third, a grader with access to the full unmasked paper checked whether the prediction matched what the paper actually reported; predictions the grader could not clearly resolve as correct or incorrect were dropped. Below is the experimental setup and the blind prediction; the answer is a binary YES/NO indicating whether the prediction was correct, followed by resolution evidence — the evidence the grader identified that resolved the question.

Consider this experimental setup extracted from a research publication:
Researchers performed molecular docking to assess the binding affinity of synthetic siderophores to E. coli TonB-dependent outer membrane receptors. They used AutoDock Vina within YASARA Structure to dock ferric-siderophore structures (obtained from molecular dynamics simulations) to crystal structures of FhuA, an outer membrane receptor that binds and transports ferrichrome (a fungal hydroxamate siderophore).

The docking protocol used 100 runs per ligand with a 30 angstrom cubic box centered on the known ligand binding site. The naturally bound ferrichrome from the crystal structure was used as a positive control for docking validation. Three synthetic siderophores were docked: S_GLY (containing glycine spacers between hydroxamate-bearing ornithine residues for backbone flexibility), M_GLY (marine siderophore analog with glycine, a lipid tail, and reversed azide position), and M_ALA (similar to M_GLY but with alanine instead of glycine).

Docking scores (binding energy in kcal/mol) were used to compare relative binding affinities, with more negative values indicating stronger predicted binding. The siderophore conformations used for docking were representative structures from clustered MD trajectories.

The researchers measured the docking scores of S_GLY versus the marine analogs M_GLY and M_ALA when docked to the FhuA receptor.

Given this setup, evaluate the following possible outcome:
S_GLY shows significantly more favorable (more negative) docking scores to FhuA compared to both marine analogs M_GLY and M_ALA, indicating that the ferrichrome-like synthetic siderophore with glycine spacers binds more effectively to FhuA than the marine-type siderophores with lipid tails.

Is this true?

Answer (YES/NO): YES